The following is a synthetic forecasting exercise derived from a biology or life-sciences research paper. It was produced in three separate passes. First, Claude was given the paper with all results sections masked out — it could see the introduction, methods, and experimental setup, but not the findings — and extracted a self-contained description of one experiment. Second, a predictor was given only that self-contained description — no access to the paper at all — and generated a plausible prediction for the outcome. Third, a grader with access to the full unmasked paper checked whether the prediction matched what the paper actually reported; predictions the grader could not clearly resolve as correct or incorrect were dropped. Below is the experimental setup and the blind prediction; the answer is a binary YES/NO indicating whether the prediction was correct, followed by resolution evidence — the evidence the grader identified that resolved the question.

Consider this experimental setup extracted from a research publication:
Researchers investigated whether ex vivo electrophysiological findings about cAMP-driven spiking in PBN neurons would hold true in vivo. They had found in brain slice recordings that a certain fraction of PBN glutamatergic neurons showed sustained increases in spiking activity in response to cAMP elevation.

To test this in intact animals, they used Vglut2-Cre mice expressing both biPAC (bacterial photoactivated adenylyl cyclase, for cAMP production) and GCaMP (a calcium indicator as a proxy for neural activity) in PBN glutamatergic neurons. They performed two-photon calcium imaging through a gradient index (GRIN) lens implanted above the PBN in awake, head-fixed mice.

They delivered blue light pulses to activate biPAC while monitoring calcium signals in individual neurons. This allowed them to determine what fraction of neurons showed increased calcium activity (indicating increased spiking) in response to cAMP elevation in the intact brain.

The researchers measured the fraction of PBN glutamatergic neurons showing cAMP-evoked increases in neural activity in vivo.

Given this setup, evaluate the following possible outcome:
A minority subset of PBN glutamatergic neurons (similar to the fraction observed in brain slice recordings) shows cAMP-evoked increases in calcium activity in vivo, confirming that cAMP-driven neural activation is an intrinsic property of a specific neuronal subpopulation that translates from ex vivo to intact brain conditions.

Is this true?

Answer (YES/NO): YES